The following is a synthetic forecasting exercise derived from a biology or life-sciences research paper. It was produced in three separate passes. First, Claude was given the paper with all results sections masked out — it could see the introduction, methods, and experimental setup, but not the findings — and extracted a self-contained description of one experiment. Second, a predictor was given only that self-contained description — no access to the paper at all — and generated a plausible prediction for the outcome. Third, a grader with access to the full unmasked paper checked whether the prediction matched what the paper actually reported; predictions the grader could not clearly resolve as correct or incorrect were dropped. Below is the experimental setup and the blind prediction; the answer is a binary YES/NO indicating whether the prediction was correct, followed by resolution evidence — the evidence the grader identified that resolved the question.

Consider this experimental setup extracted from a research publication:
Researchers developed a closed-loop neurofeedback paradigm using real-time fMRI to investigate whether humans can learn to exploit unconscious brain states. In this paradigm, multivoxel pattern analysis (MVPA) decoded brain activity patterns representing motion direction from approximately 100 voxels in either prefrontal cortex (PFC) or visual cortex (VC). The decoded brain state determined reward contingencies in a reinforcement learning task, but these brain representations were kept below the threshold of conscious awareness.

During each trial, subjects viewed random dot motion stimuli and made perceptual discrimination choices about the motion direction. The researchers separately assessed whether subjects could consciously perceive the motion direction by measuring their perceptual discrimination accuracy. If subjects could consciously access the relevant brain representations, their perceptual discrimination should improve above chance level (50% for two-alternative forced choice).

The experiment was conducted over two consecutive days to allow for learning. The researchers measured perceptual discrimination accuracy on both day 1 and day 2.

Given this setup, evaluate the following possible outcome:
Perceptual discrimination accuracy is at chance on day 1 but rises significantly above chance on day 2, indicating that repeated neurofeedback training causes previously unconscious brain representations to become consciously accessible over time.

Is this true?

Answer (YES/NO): NO